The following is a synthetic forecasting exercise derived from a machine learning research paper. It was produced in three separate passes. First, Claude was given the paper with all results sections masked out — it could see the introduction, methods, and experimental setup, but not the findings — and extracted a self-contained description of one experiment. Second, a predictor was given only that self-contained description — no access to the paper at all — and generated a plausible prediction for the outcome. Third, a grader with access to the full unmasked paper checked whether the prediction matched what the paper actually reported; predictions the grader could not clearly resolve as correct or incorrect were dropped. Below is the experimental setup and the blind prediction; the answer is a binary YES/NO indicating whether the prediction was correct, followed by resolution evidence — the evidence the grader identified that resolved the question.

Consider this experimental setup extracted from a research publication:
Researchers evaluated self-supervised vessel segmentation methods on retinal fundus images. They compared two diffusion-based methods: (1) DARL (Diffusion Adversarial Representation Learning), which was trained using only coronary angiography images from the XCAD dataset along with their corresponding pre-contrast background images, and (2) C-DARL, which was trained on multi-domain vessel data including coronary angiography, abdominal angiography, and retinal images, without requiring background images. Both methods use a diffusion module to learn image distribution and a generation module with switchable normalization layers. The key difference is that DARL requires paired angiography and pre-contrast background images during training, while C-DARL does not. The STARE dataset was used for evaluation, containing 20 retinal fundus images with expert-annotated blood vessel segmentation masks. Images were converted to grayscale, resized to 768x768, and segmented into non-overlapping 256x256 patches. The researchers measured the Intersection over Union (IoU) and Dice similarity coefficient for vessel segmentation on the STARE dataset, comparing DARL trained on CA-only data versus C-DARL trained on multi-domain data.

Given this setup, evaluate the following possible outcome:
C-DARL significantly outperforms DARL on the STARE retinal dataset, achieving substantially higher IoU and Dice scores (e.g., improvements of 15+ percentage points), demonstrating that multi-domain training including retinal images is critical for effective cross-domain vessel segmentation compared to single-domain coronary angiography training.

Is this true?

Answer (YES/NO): NO